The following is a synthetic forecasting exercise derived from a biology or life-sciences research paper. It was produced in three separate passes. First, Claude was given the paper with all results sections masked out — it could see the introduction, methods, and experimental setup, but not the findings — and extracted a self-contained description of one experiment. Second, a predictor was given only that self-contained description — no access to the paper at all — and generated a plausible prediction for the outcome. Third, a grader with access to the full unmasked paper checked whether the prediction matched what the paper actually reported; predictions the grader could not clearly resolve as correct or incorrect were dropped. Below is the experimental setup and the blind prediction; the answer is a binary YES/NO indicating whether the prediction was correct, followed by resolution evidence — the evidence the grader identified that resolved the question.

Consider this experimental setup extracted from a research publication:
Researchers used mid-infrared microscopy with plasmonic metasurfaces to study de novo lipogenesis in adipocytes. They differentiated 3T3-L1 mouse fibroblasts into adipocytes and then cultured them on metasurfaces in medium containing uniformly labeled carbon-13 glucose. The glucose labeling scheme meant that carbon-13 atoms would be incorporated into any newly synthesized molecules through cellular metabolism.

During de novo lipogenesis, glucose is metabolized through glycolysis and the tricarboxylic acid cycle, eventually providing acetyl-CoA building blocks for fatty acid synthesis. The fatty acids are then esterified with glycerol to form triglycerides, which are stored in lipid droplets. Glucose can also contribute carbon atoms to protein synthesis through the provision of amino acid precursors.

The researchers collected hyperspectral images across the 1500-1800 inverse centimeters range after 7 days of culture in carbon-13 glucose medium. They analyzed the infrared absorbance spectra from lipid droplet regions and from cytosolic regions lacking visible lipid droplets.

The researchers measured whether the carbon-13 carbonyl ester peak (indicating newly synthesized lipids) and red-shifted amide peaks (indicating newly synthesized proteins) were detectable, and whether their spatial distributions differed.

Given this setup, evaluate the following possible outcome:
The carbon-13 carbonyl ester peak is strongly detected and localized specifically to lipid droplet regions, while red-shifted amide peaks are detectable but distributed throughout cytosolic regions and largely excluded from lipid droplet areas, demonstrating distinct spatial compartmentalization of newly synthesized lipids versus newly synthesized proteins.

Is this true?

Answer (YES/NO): YES